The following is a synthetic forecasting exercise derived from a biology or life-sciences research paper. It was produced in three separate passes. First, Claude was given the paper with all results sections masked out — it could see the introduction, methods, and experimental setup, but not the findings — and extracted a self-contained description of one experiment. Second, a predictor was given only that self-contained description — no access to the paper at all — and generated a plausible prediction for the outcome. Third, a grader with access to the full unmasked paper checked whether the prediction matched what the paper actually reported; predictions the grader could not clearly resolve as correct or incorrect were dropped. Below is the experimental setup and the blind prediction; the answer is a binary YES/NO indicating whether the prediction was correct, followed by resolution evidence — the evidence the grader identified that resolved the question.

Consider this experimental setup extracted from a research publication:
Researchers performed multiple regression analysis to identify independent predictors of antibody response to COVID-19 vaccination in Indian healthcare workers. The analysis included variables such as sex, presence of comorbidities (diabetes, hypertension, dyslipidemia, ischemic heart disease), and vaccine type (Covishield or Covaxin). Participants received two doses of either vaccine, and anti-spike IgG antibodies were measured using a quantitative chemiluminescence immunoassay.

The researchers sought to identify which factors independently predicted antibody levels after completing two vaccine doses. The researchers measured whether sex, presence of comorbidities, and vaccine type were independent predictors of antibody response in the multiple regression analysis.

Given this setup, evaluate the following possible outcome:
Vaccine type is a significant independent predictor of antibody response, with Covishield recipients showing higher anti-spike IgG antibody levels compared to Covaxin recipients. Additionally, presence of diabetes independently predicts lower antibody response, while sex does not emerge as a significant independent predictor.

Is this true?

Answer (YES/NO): NO